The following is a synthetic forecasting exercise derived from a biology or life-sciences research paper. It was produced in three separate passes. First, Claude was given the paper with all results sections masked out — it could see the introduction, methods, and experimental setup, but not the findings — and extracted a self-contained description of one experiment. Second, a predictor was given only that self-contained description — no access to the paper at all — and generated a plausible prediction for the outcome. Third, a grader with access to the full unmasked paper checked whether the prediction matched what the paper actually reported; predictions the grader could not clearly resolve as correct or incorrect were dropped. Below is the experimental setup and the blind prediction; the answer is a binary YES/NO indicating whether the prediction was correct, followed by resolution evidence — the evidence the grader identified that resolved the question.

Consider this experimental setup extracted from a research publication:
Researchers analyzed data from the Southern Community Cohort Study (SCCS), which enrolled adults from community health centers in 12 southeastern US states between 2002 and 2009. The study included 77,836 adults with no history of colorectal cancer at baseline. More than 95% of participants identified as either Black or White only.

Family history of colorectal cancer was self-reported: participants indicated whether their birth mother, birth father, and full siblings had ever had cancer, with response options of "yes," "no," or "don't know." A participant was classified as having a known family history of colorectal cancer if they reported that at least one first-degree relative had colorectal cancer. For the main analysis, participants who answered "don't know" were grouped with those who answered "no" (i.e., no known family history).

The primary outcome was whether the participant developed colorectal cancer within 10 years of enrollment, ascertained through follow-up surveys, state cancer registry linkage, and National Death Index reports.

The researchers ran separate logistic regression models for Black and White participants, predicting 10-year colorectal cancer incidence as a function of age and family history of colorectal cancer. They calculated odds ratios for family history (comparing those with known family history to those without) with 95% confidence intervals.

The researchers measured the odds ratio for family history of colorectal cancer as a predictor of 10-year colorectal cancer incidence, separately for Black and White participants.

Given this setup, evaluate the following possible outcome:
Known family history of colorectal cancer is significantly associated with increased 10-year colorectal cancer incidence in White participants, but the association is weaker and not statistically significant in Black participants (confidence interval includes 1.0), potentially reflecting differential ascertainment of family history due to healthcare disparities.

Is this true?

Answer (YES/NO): YES